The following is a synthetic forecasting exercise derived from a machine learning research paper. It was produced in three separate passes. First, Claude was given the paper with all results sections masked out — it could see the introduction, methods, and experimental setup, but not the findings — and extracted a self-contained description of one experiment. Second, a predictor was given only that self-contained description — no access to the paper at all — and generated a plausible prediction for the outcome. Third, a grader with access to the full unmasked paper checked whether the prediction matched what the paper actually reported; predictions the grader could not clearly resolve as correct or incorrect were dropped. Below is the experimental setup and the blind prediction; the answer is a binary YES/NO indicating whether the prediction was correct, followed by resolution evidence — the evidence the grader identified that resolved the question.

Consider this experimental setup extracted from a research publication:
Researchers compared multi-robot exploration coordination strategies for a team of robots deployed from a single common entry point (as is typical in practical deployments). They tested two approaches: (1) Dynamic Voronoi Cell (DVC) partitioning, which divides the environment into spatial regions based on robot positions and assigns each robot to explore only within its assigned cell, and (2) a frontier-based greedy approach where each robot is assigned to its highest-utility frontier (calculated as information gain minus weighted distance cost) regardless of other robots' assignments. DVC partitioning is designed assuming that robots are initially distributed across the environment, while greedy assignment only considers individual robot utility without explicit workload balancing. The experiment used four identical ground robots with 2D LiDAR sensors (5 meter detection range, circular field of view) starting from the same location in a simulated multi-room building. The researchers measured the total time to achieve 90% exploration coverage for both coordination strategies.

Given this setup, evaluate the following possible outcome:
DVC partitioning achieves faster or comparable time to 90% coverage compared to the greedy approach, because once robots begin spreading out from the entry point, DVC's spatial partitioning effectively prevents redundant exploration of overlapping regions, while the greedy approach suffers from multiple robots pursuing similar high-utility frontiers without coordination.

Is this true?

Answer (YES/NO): NO